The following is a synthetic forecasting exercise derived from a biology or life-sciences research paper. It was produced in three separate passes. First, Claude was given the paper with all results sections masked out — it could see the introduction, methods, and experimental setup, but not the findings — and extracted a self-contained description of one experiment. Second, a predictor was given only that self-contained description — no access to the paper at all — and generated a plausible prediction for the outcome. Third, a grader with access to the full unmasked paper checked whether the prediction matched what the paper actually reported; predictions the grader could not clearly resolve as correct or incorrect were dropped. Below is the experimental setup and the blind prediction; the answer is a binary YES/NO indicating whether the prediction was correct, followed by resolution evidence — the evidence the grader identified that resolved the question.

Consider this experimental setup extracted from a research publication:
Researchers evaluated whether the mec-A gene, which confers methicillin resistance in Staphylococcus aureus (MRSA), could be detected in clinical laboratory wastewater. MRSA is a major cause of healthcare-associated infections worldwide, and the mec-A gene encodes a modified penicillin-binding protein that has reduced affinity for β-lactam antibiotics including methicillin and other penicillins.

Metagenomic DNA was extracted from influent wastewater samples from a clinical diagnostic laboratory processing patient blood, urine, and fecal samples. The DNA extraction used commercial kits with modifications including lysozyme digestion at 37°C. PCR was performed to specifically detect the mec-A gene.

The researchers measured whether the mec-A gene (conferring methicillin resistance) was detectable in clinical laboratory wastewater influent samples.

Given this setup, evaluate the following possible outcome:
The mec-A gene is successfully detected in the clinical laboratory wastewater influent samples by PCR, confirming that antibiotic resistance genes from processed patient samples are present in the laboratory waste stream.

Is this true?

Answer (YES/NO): NO